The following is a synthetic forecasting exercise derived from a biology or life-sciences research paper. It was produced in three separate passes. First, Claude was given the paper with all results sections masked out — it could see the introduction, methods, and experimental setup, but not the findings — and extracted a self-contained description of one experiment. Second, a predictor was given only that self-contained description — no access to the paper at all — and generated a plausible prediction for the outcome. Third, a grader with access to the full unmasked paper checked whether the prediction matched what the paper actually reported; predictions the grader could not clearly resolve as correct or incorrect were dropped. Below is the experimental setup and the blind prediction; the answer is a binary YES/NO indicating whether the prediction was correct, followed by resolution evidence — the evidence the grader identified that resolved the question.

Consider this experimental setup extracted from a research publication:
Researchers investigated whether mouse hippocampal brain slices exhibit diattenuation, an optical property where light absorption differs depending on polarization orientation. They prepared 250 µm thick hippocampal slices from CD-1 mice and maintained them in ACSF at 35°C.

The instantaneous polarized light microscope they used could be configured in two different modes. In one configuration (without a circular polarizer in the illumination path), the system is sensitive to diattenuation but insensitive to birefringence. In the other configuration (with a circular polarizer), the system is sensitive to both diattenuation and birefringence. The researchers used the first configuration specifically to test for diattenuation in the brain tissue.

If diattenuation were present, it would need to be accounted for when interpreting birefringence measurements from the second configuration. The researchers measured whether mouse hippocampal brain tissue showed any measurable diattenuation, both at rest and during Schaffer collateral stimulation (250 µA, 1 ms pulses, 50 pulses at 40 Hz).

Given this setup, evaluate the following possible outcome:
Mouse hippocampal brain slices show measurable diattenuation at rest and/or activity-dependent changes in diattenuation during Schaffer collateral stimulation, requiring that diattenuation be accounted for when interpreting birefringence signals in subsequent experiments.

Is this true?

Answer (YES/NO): NO